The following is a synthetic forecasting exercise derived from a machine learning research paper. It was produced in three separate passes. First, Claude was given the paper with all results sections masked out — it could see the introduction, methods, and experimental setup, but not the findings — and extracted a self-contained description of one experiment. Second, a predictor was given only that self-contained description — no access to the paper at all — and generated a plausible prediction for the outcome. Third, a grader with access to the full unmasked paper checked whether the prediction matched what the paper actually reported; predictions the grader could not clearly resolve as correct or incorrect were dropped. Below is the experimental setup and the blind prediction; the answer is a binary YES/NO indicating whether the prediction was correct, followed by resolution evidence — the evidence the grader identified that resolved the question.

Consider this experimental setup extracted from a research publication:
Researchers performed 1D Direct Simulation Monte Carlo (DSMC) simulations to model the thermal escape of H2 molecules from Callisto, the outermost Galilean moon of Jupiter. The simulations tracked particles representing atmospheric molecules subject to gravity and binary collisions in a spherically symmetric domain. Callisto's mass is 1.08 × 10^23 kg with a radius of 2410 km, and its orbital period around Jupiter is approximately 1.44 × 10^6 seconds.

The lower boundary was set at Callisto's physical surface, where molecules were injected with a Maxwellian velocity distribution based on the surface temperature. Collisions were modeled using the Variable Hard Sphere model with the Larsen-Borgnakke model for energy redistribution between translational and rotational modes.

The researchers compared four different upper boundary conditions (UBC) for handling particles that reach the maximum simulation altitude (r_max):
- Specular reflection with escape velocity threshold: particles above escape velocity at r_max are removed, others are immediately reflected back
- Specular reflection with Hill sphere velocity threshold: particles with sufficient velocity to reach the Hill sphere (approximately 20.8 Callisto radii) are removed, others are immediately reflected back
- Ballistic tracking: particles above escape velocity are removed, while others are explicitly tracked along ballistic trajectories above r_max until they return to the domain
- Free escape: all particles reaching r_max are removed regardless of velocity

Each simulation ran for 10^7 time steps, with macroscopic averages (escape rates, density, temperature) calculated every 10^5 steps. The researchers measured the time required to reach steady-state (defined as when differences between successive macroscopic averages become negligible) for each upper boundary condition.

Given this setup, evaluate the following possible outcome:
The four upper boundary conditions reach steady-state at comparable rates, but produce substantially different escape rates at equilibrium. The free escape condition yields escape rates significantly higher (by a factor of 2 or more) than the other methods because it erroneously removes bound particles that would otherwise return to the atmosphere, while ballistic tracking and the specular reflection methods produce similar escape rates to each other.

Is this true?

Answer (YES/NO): NO